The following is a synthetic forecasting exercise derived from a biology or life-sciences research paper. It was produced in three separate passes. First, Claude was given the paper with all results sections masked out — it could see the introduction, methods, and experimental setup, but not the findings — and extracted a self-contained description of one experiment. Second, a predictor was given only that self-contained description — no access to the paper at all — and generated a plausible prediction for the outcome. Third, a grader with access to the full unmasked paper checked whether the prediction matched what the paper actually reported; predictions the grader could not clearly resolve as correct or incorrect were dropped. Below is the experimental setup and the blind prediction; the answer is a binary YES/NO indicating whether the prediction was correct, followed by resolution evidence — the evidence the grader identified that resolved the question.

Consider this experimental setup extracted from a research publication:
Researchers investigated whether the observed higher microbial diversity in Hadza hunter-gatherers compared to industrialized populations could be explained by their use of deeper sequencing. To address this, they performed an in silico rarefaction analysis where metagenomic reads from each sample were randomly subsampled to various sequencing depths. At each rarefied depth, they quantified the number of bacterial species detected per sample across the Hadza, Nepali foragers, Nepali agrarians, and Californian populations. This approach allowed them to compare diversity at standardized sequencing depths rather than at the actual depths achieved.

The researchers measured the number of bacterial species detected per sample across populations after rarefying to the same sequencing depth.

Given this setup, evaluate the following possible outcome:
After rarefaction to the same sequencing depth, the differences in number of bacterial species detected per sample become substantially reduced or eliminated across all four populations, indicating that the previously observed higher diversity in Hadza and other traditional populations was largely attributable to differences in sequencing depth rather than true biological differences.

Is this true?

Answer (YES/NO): NO